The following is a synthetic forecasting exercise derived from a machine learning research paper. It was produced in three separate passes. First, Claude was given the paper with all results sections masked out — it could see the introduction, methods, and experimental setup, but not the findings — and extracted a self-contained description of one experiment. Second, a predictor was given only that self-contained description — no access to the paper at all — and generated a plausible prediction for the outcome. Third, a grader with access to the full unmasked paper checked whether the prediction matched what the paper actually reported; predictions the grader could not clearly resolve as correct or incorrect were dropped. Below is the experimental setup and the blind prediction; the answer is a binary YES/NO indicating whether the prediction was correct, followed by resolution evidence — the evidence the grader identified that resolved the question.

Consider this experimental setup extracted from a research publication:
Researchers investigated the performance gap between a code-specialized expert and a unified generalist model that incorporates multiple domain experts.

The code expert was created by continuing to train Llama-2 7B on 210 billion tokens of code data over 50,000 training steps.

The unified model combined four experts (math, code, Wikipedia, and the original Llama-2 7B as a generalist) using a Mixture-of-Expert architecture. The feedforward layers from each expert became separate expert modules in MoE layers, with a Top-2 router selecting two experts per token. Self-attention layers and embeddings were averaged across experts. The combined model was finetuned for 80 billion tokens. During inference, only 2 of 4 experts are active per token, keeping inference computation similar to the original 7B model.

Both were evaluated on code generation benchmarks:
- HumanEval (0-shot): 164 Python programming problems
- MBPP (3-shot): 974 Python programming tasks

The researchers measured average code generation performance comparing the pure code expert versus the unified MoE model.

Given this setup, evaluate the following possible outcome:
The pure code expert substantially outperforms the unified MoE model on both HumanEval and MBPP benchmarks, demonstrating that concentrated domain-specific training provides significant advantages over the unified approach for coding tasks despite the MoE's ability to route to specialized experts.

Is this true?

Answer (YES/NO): NO